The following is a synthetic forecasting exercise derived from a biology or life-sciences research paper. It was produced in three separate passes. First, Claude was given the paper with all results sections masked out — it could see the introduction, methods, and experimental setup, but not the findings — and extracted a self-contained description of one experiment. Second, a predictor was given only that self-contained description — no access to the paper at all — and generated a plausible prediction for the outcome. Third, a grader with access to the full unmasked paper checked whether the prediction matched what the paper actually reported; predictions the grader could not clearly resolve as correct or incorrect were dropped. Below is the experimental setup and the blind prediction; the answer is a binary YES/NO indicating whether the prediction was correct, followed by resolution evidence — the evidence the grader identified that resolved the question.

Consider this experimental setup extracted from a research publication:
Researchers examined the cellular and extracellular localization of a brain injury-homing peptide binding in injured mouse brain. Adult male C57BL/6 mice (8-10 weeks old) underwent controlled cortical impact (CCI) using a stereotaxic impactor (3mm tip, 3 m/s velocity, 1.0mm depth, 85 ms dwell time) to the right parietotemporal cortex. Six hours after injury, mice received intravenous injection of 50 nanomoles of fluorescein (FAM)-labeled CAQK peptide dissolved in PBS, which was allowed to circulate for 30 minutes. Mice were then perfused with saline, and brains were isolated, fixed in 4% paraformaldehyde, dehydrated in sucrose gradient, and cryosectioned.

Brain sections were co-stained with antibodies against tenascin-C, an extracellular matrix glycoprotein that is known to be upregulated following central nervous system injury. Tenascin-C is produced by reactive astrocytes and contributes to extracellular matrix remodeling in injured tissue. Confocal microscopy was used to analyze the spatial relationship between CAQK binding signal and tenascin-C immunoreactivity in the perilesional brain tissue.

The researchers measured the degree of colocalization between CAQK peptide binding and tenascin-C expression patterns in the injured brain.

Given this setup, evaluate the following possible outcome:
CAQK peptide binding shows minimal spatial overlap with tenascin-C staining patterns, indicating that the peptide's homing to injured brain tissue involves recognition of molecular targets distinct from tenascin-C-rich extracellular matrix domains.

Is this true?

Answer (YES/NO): NO